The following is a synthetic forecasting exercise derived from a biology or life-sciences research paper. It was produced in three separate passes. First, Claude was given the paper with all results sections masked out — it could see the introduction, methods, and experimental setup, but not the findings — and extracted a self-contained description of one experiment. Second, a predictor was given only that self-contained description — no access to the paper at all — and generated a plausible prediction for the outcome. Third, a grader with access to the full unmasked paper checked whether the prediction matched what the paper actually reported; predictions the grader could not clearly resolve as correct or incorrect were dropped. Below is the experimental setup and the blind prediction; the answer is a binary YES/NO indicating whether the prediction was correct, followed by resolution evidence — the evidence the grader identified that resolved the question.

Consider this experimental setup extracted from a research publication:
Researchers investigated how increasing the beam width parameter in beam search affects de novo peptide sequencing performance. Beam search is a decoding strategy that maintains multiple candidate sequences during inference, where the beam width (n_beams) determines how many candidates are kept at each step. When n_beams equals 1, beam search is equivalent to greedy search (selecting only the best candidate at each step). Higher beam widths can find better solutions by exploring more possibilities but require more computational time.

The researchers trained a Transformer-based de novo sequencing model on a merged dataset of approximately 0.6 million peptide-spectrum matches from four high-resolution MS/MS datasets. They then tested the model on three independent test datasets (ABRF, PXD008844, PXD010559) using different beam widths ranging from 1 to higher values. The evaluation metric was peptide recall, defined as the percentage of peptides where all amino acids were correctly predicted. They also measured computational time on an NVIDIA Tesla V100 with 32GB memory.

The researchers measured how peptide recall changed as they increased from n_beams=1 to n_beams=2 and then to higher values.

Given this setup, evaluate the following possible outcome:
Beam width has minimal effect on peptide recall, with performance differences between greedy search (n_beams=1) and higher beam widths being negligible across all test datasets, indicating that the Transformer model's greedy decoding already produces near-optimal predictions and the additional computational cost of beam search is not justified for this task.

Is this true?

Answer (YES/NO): NO